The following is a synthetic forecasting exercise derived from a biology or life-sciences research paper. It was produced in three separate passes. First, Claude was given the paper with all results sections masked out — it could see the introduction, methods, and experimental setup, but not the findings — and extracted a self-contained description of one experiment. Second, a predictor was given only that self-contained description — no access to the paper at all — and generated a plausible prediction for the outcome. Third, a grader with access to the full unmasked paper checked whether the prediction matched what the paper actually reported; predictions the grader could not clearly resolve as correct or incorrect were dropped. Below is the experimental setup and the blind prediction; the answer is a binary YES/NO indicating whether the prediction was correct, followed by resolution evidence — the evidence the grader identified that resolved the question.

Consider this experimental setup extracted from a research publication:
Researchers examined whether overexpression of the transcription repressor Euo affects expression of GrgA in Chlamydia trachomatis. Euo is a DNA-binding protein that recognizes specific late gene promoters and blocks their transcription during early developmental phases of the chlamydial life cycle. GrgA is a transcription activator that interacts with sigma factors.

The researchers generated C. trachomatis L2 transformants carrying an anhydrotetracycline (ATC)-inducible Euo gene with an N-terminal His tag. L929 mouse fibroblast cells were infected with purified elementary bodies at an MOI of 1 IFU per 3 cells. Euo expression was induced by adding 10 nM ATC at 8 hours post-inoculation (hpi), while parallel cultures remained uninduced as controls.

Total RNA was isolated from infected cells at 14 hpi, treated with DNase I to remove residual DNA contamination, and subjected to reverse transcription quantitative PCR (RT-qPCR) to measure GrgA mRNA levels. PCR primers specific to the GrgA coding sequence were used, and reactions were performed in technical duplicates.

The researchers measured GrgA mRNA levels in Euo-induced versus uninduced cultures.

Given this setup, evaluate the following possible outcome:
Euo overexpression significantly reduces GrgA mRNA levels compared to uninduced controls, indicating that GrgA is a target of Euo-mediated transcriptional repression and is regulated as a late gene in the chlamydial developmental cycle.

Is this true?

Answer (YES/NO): NO